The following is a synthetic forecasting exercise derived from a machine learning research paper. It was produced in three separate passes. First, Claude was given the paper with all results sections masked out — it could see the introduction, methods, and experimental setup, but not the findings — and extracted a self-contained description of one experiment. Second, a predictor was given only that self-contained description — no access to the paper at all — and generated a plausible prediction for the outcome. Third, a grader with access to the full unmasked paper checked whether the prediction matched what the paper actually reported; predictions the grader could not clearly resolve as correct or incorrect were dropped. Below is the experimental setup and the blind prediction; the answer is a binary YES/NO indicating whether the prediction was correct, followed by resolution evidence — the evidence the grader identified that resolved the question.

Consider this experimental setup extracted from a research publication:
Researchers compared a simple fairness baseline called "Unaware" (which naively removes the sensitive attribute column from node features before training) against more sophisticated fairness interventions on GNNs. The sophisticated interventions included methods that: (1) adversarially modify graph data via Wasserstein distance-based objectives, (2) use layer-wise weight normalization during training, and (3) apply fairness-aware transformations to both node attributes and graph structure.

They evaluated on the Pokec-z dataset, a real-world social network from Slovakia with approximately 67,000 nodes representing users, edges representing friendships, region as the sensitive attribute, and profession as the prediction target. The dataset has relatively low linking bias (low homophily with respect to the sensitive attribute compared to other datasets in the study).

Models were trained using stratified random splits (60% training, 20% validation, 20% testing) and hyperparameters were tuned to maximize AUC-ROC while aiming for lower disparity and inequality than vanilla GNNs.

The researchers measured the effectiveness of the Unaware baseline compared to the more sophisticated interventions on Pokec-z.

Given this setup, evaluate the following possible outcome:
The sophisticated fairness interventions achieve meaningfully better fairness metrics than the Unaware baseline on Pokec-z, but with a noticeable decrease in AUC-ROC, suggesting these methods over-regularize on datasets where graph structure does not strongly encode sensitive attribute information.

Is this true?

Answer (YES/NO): NO